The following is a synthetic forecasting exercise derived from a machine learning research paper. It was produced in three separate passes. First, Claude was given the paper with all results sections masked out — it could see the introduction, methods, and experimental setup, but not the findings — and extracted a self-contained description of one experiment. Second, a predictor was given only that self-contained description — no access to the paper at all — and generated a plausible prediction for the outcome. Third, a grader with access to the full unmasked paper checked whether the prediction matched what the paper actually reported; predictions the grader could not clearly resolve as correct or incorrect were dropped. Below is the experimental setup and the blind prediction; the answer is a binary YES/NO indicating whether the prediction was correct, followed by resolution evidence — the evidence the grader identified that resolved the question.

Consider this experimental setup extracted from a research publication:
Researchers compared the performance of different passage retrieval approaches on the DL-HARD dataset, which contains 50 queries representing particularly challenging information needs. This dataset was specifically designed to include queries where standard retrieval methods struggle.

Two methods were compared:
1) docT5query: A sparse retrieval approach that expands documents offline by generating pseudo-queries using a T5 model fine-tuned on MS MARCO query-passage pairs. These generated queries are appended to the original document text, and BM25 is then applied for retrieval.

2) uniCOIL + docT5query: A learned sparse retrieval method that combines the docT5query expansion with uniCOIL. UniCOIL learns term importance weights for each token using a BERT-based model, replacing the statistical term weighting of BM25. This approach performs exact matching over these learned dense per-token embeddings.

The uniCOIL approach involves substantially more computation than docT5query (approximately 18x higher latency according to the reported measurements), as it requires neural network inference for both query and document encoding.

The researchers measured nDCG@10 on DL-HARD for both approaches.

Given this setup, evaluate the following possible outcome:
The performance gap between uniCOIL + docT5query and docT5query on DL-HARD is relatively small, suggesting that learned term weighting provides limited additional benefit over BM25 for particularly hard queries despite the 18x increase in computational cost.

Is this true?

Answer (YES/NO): NO